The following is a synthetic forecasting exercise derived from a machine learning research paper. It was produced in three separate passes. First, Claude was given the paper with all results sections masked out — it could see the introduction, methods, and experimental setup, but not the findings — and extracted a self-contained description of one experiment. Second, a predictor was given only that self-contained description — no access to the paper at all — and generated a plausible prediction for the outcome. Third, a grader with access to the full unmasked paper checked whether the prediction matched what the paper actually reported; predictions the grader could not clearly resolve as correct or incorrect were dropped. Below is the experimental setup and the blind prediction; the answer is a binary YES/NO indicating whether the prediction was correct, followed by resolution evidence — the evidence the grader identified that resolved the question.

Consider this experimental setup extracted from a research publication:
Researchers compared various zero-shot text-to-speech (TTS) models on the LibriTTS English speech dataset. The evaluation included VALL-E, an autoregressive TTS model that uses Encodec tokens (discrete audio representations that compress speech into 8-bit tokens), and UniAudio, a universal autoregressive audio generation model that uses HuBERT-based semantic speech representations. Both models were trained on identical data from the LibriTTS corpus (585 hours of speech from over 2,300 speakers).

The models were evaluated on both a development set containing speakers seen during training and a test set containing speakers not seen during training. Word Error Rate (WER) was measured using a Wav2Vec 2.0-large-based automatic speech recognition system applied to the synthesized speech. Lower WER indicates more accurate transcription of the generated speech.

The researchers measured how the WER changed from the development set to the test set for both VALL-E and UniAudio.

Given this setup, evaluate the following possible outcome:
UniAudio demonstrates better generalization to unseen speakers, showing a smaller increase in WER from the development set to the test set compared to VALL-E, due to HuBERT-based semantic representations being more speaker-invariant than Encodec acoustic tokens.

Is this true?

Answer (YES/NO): YES